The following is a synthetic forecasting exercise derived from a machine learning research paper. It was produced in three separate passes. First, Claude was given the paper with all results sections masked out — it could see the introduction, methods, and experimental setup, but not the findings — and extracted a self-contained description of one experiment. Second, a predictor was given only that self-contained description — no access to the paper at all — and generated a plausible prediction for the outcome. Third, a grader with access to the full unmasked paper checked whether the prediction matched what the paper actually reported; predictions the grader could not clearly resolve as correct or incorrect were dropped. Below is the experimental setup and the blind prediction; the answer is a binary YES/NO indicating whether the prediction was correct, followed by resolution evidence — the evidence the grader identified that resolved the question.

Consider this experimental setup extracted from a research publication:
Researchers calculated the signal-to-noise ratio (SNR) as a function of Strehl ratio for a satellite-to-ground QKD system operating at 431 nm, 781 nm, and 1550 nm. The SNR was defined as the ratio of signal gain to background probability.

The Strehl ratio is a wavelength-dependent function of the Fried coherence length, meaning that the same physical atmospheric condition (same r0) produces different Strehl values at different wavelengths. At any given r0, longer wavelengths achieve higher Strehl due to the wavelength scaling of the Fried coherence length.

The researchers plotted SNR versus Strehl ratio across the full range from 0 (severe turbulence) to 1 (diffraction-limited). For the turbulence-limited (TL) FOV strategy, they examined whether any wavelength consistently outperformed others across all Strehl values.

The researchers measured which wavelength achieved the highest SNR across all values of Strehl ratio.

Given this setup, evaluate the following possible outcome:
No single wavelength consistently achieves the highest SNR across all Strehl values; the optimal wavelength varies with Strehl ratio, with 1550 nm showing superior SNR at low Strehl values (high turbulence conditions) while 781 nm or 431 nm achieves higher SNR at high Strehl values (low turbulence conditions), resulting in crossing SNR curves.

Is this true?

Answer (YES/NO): NO